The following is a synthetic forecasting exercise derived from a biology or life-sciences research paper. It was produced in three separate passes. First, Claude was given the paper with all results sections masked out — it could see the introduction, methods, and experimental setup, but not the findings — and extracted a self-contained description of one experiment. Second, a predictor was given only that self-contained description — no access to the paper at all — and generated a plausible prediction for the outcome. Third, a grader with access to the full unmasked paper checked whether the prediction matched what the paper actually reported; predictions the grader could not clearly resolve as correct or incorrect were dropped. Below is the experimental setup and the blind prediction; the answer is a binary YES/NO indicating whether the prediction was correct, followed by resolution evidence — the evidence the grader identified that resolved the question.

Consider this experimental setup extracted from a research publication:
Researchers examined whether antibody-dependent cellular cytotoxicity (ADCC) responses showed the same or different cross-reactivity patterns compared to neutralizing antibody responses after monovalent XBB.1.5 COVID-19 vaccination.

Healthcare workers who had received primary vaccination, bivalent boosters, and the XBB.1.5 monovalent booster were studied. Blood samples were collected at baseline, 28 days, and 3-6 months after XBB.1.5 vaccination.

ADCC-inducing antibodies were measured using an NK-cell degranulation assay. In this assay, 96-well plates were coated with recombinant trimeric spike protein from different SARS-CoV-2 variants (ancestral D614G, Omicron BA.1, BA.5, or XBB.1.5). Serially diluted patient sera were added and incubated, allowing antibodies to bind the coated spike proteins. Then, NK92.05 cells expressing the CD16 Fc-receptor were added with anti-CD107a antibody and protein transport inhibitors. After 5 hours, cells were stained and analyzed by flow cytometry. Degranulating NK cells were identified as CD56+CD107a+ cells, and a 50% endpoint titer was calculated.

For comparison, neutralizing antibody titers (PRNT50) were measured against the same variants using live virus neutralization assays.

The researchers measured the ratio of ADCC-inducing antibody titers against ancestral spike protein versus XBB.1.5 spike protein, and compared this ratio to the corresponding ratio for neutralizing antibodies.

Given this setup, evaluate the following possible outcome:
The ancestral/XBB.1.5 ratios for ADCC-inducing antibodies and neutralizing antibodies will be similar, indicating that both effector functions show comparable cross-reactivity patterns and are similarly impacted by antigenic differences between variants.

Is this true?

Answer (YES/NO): NO